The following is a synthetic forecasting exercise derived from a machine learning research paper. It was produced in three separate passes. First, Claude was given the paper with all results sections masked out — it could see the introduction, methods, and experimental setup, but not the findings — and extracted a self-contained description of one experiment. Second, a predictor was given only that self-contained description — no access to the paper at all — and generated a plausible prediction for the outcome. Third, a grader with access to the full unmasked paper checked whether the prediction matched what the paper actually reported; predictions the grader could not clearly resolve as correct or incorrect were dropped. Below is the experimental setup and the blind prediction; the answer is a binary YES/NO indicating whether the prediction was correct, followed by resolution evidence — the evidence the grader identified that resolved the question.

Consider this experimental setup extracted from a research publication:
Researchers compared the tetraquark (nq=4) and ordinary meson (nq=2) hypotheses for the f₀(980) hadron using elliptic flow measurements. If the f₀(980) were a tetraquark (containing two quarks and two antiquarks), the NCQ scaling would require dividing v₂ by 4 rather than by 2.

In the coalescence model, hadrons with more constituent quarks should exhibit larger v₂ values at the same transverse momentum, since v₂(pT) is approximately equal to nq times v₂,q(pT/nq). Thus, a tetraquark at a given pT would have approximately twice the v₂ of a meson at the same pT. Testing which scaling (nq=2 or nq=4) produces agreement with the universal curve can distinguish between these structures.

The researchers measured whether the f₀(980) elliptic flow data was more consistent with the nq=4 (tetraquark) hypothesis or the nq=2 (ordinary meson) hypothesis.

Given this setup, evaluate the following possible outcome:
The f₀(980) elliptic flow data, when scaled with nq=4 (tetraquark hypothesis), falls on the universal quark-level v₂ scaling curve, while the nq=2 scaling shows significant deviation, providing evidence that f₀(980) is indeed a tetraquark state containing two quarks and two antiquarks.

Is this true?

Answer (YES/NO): NO